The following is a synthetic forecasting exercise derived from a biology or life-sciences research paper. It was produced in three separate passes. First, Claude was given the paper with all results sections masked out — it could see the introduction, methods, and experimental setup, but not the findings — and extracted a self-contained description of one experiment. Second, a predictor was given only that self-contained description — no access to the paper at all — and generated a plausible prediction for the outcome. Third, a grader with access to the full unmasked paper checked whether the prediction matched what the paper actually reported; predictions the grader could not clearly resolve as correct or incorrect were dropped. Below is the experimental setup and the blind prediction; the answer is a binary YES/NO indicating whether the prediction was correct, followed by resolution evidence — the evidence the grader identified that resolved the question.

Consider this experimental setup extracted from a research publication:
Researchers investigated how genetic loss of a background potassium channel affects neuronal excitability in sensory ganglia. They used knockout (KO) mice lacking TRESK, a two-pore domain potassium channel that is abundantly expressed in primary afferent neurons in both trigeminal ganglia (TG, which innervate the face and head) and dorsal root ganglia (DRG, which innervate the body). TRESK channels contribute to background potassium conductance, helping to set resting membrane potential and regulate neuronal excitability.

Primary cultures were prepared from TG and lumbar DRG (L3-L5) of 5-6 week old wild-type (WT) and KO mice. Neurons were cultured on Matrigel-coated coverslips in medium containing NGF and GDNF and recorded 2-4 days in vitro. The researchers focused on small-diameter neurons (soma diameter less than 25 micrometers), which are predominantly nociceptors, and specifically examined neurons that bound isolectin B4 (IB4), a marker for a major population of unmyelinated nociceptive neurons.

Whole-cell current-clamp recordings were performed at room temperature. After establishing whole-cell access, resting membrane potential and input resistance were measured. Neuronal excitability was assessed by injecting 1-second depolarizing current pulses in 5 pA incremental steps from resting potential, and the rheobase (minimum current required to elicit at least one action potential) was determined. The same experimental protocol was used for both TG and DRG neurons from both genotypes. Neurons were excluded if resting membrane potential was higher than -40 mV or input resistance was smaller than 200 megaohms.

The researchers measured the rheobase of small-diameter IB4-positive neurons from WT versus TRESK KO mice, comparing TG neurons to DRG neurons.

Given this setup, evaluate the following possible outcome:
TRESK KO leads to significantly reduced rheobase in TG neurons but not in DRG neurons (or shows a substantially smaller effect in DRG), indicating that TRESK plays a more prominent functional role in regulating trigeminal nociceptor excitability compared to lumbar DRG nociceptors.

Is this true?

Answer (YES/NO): YES